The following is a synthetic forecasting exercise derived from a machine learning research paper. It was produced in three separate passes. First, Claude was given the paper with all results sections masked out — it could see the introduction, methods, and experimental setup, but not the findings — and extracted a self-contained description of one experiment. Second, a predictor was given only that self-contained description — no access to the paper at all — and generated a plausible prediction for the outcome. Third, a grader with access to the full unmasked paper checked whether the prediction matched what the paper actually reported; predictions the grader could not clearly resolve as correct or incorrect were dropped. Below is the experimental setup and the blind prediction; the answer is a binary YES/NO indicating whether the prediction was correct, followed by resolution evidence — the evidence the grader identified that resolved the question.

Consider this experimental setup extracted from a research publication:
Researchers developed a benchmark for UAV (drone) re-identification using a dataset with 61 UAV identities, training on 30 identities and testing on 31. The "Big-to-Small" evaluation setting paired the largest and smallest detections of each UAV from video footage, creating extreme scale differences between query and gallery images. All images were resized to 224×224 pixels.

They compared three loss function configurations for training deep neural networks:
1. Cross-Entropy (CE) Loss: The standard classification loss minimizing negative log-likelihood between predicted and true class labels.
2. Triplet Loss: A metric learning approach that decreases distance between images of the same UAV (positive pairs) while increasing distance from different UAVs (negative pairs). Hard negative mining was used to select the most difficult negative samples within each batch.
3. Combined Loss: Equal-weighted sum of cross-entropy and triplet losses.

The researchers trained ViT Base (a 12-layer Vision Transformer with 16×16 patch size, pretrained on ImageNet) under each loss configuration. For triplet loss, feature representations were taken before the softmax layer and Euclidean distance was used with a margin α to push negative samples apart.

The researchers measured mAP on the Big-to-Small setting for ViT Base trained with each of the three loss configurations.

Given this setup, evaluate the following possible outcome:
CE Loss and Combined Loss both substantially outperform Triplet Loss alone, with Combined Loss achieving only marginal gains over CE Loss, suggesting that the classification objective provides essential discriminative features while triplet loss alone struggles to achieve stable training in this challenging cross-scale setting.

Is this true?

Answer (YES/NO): NO